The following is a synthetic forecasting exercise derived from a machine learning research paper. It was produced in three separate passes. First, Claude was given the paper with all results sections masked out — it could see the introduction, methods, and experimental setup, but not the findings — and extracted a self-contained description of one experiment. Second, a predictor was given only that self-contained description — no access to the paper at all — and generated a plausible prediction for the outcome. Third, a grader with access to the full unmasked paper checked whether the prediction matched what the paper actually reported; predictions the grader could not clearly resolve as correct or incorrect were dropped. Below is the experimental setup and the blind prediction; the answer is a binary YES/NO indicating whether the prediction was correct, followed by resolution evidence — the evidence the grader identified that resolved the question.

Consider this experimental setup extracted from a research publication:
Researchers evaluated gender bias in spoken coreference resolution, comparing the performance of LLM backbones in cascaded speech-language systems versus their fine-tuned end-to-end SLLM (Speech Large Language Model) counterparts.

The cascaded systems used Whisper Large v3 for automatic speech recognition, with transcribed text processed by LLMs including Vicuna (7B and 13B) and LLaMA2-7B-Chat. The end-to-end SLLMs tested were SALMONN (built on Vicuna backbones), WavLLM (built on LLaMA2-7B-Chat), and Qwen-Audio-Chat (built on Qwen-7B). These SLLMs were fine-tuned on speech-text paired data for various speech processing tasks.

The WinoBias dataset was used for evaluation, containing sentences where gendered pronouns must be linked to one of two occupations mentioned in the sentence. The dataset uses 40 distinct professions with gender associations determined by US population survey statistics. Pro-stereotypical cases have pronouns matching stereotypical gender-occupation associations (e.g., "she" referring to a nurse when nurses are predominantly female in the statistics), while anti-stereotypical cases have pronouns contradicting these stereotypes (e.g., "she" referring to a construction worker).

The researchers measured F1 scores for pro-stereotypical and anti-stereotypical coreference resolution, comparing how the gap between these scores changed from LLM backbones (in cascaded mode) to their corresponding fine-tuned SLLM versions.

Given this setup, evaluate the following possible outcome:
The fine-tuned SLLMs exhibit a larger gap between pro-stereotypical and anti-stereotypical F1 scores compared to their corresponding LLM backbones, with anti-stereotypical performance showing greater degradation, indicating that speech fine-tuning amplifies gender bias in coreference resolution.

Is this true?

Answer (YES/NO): NO